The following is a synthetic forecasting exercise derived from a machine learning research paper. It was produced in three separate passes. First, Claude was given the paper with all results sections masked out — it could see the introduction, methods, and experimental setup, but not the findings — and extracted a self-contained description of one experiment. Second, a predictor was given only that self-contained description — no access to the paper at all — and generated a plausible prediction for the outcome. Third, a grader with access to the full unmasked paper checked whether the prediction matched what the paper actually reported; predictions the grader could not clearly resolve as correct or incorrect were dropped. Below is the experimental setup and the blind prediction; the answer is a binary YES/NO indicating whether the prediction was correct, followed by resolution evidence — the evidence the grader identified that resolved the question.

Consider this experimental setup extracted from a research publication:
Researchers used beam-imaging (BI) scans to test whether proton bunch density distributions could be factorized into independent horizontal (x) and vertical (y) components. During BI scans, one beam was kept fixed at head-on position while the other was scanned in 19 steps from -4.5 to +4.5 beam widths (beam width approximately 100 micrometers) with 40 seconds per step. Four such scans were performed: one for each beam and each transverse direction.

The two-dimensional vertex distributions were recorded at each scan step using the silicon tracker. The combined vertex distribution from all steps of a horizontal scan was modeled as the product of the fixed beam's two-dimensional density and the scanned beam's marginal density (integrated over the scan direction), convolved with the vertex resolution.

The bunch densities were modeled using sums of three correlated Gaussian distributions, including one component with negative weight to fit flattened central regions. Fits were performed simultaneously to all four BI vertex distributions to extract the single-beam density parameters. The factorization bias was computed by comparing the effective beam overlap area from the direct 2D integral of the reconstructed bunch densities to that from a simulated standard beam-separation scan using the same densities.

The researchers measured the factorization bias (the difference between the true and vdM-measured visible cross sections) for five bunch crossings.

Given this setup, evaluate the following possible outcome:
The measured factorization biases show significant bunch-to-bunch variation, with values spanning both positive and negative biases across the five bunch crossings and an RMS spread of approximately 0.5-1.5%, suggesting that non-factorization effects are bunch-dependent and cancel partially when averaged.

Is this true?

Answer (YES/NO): NO